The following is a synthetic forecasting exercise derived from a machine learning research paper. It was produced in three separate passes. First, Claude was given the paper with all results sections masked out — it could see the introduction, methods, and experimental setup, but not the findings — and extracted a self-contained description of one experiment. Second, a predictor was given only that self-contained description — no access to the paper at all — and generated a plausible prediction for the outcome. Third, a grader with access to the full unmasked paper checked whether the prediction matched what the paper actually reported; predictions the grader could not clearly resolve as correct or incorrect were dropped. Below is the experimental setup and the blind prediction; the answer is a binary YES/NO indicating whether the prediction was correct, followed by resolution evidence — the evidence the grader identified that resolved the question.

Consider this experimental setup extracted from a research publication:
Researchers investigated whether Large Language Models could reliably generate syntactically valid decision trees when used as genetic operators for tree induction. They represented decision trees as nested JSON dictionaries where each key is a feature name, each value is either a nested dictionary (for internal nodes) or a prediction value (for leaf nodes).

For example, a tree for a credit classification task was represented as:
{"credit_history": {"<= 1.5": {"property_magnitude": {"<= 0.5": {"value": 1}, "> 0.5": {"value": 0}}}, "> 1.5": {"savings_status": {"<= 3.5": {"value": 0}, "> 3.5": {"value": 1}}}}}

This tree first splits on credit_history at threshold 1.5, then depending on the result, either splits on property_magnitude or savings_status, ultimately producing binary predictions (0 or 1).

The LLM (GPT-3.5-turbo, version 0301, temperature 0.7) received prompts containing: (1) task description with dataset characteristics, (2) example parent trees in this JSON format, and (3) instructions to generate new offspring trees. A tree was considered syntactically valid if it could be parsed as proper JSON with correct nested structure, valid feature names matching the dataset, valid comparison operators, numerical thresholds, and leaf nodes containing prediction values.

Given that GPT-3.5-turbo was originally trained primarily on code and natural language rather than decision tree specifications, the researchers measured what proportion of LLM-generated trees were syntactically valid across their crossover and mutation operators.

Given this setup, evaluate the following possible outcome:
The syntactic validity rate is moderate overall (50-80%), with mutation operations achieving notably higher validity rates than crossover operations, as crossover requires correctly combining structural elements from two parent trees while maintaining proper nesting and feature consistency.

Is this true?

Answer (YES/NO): NO